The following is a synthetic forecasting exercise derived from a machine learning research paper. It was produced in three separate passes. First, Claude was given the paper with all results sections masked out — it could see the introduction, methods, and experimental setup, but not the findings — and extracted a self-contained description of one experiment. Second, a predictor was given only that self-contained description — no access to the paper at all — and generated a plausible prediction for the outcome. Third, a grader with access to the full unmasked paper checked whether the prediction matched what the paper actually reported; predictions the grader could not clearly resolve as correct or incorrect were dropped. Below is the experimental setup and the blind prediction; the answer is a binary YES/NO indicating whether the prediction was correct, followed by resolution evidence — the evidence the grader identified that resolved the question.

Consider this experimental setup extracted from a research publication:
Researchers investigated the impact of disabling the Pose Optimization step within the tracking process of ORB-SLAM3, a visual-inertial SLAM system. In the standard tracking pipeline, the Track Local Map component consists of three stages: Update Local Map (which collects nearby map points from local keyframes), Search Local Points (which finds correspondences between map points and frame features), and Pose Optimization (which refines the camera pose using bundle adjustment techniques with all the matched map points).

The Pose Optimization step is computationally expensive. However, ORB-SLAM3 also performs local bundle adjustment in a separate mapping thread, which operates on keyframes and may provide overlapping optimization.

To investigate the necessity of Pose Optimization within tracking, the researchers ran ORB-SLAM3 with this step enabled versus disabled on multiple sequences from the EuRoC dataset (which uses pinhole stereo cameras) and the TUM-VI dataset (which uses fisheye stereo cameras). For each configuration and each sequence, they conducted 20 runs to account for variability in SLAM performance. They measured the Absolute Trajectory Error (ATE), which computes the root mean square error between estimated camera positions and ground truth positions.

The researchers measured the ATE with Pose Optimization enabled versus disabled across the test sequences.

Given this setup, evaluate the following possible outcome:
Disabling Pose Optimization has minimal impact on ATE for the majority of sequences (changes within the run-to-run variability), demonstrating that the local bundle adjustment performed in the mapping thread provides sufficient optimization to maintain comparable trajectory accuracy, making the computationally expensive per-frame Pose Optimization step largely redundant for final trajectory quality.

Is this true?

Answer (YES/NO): YES